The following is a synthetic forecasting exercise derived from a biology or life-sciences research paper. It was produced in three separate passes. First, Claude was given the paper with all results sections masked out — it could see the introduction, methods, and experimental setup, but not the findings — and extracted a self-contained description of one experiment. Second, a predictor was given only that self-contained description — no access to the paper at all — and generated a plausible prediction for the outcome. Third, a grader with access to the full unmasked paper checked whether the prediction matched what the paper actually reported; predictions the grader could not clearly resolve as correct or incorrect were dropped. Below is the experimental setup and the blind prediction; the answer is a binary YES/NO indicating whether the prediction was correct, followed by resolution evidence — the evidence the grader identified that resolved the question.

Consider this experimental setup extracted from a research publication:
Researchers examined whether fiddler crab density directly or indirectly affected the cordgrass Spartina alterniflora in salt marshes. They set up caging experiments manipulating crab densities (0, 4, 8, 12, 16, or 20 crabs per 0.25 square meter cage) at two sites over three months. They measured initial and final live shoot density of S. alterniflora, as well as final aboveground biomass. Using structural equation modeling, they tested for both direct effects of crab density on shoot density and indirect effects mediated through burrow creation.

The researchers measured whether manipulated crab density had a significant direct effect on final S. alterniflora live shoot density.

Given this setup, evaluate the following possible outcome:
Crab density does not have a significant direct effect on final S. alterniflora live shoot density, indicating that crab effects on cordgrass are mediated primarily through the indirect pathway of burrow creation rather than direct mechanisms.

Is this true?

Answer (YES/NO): YES